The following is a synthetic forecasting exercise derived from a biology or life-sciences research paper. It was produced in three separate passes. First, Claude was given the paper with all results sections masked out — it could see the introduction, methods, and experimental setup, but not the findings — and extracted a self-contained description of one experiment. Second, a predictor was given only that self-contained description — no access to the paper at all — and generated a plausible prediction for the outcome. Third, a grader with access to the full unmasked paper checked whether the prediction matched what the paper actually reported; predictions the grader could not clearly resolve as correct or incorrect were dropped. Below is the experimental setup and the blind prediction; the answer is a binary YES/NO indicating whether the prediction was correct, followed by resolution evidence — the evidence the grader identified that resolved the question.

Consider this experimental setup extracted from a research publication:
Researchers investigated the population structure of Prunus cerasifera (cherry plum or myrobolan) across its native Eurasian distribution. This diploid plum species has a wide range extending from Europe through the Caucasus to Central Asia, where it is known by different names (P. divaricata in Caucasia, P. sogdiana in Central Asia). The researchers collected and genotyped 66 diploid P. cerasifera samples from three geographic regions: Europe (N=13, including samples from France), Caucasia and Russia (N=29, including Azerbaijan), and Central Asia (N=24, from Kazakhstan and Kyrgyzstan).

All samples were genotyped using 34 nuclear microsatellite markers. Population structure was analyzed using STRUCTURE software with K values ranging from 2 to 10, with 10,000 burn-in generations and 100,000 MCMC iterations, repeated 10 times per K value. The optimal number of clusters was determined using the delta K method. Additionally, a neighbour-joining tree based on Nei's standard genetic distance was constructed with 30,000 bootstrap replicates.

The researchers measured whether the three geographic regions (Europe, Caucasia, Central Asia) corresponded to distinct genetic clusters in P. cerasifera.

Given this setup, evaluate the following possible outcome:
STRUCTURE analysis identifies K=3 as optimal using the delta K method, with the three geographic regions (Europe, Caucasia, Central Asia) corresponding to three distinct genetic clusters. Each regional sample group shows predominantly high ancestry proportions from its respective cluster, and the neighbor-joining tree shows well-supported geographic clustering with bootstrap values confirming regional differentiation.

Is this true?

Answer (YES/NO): NO